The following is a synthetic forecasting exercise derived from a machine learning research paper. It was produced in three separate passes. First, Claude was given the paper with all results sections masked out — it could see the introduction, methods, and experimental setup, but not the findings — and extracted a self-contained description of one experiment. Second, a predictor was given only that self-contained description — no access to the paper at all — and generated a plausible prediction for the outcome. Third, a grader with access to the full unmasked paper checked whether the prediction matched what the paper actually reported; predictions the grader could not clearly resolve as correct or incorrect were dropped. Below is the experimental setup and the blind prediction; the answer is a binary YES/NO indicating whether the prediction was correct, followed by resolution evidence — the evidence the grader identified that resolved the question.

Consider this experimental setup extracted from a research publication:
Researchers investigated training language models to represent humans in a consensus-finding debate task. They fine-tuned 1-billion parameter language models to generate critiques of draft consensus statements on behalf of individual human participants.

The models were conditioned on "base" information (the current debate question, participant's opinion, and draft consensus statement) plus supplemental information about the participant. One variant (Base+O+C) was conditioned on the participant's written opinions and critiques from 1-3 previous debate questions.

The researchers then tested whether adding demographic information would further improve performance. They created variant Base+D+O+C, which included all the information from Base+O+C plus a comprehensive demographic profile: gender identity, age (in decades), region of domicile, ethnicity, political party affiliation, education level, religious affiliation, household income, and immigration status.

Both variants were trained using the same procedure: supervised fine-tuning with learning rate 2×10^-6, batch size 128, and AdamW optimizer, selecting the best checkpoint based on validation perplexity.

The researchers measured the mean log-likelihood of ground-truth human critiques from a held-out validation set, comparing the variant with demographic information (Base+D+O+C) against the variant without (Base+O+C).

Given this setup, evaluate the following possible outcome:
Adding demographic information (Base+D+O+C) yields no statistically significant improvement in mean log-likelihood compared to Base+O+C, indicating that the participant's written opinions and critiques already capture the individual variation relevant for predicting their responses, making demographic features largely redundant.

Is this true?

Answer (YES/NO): YES